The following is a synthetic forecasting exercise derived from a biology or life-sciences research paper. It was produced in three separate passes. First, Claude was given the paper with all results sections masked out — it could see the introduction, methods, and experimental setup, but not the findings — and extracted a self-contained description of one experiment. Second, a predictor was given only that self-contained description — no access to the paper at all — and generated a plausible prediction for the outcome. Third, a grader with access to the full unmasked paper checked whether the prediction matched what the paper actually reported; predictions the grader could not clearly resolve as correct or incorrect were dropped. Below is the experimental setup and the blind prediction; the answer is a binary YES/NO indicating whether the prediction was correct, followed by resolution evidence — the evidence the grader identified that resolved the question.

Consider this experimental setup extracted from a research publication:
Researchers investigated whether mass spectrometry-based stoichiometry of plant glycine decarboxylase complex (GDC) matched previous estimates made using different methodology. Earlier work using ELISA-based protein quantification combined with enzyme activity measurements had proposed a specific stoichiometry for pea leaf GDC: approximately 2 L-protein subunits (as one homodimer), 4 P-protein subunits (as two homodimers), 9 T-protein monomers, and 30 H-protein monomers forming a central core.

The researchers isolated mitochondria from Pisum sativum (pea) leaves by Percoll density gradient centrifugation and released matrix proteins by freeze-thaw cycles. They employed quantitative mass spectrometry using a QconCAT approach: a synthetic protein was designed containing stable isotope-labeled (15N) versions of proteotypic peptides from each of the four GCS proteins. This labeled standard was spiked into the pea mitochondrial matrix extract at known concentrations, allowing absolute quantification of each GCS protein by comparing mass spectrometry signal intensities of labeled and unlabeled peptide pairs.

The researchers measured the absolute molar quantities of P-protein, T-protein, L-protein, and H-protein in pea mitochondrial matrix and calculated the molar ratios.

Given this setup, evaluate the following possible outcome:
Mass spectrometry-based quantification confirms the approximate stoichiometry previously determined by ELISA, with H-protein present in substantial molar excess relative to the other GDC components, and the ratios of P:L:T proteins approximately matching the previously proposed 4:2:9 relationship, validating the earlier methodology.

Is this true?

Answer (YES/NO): NO